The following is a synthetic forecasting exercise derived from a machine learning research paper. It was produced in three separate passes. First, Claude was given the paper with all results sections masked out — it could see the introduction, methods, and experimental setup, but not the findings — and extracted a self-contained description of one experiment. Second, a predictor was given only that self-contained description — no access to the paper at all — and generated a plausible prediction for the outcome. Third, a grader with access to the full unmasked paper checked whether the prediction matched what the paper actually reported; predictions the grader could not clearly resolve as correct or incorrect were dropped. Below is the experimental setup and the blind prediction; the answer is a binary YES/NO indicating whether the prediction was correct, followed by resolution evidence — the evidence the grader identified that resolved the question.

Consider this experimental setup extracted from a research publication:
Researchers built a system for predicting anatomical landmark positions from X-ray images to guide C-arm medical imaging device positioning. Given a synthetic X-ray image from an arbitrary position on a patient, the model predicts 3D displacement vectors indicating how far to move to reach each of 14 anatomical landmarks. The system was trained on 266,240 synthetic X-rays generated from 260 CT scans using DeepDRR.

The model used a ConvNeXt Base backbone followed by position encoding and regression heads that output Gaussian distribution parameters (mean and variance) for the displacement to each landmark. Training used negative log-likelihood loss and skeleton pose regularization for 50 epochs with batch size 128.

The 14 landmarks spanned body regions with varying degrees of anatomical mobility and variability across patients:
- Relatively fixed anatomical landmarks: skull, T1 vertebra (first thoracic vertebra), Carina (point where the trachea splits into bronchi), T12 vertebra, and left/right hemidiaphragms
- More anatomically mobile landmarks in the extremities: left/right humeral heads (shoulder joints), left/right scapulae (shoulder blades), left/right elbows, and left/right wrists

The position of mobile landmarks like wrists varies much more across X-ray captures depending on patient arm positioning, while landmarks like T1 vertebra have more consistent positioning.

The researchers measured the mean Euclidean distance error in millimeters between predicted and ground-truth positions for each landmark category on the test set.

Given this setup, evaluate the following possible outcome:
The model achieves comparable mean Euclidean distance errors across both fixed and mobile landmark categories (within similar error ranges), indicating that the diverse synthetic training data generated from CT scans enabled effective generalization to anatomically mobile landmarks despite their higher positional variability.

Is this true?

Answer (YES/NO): NO